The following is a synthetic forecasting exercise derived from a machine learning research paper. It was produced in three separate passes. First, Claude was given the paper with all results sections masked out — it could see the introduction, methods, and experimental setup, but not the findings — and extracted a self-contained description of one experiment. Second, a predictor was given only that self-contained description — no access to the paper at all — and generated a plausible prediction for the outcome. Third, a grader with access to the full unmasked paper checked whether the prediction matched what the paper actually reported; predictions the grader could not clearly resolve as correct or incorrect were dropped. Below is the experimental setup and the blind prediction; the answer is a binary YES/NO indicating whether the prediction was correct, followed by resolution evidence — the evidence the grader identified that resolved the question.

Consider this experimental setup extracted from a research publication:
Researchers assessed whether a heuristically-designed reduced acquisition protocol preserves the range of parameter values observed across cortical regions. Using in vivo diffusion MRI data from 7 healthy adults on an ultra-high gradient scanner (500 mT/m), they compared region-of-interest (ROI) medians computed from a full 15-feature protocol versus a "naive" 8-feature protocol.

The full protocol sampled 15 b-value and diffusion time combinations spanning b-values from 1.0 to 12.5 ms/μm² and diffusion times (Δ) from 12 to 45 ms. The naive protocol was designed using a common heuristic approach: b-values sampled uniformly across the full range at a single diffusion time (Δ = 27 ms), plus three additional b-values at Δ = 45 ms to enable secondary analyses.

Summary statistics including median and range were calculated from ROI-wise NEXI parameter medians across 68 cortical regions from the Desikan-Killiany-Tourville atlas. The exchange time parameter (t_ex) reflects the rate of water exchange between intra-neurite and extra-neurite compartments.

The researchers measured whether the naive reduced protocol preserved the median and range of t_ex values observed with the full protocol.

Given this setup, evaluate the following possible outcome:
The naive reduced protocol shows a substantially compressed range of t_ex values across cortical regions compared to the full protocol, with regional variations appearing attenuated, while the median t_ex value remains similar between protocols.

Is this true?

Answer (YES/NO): NO